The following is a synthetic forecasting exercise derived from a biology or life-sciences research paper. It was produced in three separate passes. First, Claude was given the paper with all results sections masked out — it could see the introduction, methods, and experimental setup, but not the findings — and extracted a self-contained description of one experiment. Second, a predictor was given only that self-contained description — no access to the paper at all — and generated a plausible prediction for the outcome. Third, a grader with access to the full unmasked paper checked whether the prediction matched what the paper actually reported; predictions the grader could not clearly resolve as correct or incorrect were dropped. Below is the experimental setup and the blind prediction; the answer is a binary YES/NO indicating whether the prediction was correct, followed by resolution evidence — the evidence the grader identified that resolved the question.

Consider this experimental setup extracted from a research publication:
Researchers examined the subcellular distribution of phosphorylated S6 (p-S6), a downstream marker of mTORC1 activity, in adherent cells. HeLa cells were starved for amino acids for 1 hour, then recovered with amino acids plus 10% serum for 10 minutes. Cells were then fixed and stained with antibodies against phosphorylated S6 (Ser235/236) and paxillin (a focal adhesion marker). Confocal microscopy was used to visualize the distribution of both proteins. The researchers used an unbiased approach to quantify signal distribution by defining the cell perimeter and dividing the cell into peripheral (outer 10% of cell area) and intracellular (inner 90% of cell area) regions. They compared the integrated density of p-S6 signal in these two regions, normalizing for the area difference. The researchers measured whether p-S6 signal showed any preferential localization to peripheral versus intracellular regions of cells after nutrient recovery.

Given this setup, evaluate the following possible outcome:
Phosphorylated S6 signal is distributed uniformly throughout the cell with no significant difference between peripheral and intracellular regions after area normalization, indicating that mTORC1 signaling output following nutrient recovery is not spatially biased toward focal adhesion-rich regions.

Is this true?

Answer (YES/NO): NO